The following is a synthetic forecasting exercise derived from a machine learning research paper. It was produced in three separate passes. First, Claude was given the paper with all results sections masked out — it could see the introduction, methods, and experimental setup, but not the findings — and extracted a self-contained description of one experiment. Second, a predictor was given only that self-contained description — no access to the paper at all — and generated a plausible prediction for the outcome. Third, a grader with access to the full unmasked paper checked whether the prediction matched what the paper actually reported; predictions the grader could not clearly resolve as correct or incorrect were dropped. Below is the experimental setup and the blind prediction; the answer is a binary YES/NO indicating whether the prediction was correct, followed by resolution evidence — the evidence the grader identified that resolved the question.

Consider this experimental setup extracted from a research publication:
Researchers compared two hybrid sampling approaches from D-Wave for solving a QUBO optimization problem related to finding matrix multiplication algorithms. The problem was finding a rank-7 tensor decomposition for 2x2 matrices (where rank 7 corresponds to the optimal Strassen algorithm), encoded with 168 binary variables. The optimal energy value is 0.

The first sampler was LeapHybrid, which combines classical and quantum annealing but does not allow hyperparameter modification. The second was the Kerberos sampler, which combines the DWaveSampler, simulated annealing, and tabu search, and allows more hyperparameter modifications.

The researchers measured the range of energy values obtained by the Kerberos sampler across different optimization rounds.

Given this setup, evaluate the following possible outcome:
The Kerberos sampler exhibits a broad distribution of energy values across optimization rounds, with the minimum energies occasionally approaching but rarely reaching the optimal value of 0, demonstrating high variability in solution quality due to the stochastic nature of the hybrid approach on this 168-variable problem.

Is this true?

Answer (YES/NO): NO